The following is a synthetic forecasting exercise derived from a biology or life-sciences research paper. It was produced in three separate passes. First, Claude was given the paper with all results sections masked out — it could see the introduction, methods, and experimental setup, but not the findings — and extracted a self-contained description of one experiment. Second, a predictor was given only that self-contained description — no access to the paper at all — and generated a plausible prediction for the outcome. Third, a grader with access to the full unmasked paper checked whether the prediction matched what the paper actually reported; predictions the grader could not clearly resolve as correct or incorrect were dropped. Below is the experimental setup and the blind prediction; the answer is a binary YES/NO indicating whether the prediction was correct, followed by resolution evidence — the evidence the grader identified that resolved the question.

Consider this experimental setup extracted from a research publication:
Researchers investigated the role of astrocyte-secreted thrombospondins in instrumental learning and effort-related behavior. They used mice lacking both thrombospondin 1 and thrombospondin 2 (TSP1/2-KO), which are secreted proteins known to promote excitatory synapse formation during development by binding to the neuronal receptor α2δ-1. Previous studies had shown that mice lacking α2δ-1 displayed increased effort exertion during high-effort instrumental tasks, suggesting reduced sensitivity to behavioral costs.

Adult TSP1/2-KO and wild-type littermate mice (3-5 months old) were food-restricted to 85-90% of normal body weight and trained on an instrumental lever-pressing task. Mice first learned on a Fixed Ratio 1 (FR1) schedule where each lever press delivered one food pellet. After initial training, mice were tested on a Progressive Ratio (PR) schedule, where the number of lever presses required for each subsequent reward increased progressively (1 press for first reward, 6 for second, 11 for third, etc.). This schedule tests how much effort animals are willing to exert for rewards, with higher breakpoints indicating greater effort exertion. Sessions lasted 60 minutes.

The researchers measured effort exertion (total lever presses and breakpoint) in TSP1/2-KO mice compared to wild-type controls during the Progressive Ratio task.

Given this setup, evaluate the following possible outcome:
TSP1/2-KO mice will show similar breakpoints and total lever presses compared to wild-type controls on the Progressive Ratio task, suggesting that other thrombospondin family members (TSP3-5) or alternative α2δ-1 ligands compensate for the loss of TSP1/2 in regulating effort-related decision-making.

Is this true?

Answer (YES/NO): NO